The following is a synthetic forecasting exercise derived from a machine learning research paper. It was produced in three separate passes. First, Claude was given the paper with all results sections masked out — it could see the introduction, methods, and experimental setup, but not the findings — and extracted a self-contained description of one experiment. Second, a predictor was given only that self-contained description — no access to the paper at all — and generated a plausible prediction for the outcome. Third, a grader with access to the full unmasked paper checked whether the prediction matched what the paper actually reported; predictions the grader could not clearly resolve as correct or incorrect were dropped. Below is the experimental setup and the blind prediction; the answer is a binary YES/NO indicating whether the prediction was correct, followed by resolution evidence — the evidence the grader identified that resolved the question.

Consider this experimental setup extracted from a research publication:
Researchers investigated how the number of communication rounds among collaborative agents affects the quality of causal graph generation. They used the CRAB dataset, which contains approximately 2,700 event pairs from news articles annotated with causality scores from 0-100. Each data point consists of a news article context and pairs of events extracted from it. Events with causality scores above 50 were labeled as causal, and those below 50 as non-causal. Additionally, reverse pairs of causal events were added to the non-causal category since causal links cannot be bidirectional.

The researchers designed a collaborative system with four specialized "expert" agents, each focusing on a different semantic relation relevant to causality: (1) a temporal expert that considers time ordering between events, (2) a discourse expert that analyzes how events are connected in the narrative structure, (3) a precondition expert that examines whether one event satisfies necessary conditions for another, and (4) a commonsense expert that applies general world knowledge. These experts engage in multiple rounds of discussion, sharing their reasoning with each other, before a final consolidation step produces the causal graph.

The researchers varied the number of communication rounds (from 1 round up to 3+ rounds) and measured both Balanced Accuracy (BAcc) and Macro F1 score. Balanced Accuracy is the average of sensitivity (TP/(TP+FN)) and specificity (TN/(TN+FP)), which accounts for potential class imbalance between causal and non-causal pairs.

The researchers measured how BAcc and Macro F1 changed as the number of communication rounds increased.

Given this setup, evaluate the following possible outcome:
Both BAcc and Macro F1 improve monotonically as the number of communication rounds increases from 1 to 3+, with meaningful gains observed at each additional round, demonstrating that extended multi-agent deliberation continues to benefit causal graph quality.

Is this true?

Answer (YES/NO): NO